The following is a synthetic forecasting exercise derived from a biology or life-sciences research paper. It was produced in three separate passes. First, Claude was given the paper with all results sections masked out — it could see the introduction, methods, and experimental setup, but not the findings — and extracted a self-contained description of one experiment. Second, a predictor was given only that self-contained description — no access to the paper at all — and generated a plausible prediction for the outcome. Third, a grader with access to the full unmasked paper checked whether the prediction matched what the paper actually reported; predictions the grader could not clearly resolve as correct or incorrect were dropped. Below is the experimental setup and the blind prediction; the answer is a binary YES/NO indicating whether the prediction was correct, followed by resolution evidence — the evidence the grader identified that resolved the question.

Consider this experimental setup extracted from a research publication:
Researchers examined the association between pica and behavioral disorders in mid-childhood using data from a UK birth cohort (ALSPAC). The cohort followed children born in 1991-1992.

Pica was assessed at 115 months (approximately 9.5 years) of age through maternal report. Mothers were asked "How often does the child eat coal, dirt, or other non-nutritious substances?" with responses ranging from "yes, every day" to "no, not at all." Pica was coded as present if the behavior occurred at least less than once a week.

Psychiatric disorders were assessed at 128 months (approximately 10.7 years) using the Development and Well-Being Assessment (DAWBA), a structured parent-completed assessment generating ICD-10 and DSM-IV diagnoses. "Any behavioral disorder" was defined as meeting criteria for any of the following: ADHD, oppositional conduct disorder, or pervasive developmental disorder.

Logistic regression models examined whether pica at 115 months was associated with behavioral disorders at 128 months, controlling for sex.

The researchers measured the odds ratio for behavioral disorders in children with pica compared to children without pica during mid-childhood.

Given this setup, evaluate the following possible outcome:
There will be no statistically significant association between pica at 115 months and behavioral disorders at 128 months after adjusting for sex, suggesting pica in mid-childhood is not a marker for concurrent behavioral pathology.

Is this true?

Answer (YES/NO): NO